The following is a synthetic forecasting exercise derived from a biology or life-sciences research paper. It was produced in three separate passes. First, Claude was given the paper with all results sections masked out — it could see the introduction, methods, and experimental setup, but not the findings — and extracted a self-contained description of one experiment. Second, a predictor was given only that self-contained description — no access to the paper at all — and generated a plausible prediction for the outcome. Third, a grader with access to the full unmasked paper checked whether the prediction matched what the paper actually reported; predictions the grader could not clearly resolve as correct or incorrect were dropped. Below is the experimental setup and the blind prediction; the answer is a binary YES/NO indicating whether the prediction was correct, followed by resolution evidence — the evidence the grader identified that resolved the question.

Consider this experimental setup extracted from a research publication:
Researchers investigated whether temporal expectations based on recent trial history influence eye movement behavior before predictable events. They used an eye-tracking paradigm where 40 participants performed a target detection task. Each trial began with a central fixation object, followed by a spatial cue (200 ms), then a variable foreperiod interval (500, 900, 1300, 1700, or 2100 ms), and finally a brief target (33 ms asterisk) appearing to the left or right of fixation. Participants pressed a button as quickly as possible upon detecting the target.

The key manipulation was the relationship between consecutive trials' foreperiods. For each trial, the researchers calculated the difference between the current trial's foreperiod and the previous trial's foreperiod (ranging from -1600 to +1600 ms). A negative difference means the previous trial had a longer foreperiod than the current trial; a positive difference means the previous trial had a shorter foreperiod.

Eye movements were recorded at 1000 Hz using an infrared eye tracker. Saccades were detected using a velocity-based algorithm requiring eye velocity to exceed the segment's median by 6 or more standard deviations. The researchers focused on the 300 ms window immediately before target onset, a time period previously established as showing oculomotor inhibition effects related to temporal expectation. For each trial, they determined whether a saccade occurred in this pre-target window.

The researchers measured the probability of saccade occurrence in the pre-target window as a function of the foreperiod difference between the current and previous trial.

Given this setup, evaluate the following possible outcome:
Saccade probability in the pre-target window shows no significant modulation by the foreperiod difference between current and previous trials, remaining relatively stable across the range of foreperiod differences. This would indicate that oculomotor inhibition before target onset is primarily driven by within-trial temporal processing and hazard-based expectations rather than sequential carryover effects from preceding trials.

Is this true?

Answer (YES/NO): NO